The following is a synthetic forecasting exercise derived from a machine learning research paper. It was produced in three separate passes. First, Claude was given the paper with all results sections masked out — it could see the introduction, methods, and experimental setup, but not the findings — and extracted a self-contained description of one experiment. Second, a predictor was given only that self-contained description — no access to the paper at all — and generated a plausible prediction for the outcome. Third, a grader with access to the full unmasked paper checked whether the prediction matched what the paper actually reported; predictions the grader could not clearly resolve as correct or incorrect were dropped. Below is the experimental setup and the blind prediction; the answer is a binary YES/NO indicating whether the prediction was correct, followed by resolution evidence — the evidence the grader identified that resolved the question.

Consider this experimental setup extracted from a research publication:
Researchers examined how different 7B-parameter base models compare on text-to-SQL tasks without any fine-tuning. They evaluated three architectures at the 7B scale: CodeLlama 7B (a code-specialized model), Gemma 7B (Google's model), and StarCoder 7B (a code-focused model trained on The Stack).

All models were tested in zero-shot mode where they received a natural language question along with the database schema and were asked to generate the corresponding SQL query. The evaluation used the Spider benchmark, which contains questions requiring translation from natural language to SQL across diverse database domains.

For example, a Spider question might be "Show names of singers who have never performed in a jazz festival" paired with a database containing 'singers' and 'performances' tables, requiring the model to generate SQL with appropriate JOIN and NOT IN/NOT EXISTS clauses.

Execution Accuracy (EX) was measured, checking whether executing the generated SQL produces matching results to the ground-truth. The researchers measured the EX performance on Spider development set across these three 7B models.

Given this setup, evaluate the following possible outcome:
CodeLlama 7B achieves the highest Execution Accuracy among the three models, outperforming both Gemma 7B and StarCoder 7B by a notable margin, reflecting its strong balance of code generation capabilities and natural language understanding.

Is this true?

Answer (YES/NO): NO